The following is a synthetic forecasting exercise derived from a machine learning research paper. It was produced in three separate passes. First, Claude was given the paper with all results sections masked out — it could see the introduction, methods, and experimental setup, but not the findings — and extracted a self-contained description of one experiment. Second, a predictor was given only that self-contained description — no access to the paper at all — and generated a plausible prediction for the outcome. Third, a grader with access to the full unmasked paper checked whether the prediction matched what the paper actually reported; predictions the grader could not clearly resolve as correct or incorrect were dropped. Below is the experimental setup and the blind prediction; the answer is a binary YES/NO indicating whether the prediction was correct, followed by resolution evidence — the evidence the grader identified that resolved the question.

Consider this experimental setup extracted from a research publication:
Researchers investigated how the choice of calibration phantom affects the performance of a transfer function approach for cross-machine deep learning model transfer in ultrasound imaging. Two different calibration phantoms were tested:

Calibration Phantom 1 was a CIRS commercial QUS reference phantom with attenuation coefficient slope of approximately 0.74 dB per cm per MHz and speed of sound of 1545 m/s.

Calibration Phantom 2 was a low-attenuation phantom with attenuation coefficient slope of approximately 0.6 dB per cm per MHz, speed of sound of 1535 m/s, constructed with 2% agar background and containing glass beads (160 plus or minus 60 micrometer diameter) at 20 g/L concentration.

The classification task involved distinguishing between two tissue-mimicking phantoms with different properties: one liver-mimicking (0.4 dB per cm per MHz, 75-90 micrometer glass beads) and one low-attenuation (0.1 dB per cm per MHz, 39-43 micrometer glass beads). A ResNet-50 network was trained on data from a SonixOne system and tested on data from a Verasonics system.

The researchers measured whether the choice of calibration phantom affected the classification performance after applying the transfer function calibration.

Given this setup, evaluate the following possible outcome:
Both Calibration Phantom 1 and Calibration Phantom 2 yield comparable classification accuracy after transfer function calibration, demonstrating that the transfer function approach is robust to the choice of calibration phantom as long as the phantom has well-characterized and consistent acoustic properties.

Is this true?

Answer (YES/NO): NO